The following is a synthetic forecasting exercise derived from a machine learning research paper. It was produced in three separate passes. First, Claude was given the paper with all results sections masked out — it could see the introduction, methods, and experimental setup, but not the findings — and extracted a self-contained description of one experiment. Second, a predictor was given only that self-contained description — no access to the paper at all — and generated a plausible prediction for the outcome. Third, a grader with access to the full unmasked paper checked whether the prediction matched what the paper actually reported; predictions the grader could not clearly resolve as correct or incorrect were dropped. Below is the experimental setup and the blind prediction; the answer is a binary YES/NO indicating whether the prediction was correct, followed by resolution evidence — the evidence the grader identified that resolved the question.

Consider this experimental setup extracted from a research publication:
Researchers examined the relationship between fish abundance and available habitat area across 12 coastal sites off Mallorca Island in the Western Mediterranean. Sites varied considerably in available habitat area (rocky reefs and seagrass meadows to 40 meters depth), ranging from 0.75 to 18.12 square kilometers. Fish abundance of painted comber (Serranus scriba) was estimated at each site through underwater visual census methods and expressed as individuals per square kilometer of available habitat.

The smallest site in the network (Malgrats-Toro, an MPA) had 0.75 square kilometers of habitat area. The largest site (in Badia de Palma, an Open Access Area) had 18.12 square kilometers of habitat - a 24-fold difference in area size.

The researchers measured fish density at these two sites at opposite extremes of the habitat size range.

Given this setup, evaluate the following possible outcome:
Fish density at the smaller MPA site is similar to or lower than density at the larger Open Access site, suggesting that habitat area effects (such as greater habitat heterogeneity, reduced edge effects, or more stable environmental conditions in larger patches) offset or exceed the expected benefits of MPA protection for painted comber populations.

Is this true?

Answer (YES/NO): YES